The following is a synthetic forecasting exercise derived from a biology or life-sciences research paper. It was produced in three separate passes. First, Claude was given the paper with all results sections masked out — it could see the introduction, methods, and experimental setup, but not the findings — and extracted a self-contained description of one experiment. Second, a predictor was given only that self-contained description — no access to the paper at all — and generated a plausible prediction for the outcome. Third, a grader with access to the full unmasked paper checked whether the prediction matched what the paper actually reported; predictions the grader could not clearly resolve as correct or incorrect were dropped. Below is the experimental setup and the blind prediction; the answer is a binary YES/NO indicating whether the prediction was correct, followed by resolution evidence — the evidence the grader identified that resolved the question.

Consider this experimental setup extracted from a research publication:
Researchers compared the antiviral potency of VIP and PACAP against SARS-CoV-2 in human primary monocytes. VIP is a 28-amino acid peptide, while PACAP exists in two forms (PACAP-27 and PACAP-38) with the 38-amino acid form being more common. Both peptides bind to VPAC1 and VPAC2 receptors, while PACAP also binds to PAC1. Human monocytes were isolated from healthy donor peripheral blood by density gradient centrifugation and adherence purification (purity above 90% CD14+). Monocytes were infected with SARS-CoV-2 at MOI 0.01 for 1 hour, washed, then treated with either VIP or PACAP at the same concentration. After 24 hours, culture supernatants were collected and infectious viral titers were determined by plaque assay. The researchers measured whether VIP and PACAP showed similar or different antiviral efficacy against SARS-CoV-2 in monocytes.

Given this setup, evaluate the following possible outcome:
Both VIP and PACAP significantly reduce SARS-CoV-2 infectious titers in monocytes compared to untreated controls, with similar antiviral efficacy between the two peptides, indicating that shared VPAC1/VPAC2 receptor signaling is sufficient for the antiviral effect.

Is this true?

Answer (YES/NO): YES